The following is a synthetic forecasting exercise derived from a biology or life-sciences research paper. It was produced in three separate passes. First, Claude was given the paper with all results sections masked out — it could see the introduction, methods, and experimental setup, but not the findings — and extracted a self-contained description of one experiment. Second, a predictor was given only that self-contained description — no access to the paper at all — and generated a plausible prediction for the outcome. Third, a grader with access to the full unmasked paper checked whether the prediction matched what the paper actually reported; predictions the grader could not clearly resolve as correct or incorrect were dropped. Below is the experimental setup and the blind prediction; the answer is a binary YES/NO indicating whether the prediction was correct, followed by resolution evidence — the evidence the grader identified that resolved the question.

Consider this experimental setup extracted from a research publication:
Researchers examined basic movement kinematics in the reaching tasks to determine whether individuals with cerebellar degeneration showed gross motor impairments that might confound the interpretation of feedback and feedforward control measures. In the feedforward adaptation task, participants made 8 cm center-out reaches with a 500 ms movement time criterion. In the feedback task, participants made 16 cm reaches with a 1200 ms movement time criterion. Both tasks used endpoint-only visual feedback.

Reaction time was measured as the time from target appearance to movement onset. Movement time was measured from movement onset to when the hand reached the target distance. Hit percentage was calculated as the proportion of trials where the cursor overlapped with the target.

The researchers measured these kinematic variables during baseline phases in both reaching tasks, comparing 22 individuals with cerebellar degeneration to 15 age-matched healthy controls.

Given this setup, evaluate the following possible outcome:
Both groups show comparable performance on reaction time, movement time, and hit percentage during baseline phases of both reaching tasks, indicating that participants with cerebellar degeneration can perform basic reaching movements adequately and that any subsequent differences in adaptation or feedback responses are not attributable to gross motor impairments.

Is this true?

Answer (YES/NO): NO